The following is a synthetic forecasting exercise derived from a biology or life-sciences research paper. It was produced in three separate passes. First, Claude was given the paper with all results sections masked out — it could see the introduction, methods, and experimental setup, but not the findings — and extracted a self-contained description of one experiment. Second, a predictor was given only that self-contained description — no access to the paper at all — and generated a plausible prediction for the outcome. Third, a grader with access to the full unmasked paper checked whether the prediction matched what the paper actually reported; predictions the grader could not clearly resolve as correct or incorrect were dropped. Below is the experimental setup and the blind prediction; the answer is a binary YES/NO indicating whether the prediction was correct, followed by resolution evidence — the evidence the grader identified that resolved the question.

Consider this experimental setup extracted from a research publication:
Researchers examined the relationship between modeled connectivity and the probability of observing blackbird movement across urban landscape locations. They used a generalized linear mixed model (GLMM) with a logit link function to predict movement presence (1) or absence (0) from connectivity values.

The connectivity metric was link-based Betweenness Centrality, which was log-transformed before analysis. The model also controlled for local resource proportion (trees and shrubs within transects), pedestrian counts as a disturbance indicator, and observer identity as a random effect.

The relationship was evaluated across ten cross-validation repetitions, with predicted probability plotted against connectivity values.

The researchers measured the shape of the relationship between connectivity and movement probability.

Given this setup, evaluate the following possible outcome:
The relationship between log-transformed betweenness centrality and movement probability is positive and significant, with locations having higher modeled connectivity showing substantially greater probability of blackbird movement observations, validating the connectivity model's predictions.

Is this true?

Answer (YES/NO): NO